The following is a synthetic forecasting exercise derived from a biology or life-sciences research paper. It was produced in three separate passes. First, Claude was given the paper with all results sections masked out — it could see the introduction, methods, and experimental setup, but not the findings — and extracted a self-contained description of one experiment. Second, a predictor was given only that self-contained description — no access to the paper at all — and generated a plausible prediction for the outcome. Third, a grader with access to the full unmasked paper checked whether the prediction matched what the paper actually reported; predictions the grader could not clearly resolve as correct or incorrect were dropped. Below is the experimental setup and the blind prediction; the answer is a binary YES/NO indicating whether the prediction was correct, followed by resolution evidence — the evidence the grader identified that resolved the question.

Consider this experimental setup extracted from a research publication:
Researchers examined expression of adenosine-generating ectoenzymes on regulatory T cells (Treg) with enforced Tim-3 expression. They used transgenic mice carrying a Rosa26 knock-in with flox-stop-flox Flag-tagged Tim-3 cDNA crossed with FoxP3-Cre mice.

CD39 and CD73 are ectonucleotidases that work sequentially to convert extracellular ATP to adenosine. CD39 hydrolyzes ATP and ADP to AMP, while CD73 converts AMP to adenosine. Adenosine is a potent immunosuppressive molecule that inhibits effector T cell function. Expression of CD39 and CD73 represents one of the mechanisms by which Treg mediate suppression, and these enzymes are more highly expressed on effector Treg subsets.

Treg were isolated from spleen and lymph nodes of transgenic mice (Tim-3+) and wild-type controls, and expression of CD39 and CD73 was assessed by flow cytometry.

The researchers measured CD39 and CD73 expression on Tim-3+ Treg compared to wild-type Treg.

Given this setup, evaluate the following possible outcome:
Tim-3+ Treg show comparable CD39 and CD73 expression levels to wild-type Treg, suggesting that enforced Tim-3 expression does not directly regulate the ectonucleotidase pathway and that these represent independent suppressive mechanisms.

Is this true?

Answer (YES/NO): NO